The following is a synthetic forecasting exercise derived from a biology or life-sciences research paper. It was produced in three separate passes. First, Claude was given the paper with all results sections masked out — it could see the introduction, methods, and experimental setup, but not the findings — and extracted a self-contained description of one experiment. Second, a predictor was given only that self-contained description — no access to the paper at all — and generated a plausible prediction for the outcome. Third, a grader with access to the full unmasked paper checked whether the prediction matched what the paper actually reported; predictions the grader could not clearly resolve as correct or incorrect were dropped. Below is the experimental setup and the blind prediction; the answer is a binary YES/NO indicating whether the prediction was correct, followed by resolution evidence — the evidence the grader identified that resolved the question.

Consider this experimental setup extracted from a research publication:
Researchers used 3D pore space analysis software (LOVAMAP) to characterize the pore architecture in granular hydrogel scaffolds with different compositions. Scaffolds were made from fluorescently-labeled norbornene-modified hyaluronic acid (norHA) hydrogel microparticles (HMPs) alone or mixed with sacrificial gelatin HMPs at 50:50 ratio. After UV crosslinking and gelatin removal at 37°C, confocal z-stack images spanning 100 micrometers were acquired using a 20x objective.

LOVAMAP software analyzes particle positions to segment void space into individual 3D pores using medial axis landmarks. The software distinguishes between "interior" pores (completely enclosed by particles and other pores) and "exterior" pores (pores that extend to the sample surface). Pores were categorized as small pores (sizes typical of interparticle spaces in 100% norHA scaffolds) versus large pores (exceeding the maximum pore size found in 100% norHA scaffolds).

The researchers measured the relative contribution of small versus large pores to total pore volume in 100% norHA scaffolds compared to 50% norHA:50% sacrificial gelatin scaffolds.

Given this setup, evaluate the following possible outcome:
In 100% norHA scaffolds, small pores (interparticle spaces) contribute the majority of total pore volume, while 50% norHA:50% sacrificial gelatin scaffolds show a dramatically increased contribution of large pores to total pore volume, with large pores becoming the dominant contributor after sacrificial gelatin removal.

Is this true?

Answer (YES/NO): YES